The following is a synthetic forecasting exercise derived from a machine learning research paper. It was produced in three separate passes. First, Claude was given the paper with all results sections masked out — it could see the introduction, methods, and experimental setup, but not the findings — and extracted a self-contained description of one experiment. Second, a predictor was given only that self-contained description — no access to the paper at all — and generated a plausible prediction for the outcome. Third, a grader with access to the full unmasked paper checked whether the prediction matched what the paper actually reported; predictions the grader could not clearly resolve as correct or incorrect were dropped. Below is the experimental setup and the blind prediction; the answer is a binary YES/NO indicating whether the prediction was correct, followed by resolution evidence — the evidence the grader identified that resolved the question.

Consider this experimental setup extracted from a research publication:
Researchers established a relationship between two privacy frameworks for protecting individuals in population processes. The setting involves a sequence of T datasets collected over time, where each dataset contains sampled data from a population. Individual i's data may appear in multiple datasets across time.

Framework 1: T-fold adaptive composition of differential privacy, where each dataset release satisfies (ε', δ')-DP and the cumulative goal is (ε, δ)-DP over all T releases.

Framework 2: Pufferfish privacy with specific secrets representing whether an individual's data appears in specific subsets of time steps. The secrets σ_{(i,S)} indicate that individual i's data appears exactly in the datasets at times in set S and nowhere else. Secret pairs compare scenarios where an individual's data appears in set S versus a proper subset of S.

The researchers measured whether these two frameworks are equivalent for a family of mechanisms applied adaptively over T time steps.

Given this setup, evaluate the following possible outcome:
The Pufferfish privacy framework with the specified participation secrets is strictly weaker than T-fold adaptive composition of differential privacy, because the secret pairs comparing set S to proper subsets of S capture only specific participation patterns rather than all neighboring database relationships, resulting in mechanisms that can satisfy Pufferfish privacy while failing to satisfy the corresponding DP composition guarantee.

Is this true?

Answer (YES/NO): NO